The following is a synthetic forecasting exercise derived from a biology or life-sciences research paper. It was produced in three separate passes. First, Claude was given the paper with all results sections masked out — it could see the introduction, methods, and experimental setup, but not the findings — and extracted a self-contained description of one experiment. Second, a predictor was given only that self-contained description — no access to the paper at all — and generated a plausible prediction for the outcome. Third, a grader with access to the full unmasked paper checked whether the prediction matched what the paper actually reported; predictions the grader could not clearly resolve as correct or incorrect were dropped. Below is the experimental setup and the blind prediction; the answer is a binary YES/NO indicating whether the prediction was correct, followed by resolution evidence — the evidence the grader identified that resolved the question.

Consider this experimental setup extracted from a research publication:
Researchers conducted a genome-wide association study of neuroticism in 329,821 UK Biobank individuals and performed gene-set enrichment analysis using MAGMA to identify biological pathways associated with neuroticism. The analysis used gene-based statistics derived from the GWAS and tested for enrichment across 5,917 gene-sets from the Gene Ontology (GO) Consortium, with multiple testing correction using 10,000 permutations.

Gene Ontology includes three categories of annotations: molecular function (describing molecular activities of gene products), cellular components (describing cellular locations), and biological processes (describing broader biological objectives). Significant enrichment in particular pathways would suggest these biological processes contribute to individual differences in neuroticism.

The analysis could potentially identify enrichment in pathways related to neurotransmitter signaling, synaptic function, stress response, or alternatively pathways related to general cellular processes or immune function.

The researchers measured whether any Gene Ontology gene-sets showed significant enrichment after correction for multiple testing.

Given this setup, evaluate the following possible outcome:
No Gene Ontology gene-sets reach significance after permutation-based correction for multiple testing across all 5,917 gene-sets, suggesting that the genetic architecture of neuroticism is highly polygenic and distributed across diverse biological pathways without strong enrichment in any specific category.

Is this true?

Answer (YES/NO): NO